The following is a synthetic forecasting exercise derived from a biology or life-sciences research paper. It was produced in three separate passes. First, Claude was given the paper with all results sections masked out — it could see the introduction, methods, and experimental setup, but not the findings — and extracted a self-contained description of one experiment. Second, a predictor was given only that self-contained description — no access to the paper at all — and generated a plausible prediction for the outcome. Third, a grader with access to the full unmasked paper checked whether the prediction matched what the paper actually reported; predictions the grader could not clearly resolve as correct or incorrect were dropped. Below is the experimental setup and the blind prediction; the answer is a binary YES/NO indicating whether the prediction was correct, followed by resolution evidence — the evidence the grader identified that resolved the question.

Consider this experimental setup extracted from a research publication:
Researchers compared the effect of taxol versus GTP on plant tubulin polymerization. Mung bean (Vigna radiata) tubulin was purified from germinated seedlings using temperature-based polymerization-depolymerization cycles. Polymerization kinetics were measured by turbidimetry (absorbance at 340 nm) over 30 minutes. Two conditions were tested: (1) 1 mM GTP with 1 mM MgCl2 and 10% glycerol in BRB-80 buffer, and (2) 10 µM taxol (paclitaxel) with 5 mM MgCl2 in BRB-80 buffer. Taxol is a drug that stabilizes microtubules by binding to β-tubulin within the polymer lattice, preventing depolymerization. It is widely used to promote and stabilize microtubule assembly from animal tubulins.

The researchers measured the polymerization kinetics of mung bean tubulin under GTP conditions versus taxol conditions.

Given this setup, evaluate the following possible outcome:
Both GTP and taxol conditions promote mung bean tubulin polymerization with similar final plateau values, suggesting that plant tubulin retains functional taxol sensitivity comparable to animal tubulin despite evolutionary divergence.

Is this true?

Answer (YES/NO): NO